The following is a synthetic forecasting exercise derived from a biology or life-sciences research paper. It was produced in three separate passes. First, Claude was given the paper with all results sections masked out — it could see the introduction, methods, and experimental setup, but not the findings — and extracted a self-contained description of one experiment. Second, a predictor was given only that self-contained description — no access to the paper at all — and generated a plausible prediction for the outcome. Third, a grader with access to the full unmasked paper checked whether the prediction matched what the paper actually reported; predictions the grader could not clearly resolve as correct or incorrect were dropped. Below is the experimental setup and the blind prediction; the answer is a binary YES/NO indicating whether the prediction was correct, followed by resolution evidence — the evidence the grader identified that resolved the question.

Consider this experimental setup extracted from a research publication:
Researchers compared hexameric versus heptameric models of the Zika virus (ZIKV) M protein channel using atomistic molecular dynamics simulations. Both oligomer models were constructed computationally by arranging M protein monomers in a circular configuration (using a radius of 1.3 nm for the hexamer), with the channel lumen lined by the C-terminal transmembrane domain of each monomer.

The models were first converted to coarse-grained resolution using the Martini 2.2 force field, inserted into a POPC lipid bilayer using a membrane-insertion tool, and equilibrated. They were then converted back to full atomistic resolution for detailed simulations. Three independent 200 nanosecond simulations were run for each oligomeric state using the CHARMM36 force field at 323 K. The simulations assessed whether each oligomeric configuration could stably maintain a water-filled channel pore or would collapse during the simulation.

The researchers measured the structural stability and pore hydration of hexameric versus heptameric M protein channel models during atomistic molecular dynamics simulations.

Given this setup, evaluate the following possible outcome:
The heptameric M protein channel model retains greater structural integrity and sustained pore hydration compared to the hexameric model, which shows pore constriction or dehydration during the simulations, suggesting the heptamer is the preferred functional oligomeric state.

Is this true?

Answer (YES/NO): NO